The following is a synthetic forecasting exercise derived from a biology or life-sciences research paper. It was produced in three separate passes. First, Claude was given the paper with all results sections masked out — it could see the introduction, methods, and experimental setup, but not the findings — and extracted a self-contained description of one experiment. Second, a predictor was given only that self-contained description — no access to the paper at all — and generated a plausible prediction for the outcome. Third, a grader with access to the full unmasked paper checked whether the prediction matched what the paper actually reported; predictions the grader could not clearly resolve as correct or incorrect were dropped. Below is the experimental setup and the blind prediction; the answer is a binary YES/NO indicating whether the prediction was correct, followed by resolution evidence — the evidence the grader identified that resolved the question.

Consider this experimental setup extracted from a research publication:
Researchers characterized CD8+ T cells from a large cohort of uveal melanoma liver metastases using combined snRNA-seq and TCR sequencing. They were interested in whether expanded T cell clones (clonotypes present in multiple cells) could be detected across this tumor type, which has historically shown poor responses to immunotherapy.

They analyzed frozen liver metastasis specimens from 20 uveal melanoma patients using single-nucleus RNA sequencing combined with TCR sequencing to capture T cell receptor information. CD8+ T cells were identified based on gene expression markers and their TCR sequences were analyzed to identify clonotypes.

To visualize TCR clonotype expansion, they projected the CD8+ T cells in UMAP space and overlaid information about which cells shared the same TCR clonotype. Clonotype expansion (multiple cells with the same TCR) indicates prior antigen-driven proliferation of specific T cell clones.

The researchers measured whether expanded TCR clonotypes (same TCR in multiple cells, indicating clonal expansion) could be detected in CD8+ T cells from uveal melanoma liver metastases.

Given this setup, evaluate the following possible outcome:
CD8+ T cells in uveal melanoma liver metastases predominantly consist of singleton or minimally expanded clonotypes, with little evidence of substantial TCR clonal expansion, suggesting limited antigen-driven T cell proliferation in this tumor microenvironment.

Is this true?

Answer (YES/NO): YES